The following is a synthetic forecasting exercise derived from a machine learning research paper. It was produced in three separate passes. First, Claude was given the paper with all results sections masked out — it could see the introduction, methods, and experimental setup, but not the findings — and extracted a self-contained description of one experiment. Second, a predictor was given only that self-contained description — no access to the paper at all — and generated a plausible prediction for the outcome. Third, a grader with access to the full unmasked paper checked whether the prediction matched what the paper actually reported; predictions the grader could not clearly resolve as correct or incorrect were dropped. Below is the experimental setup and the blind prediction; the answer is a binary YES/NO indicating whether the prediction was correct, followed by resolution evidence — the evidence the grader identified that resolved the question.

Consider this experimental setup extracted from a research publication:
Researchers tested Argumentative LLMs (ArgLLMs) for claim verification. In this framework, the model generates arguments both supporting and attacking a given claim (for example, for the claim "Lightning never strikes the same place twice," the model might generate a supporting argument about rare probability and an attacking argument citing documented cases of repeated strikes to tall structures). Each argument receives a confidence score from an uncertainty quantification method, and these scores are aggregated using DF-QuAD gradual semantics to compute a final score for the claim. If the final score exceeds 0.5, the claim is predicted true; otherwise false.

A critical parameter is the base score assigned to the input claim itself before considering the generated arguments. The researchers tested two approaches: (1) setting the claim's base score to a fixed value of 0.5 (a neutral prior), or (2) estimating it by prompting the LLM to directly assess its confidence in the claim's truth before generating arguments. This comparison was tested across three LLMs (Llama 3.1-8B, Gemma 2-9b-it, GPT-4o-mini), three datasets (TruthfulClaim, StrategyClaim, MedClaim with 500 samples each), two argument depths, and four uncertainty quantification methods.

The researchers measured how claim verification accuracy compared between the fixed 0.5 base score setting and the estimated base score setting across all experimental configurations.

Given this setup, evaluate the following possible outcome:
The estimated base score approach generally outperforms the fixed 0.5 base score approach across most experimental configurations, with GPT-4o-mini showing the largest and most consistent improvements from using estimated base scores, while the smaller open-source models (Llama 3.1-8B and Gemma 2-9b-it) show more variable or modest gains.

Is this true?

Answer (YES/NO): YES